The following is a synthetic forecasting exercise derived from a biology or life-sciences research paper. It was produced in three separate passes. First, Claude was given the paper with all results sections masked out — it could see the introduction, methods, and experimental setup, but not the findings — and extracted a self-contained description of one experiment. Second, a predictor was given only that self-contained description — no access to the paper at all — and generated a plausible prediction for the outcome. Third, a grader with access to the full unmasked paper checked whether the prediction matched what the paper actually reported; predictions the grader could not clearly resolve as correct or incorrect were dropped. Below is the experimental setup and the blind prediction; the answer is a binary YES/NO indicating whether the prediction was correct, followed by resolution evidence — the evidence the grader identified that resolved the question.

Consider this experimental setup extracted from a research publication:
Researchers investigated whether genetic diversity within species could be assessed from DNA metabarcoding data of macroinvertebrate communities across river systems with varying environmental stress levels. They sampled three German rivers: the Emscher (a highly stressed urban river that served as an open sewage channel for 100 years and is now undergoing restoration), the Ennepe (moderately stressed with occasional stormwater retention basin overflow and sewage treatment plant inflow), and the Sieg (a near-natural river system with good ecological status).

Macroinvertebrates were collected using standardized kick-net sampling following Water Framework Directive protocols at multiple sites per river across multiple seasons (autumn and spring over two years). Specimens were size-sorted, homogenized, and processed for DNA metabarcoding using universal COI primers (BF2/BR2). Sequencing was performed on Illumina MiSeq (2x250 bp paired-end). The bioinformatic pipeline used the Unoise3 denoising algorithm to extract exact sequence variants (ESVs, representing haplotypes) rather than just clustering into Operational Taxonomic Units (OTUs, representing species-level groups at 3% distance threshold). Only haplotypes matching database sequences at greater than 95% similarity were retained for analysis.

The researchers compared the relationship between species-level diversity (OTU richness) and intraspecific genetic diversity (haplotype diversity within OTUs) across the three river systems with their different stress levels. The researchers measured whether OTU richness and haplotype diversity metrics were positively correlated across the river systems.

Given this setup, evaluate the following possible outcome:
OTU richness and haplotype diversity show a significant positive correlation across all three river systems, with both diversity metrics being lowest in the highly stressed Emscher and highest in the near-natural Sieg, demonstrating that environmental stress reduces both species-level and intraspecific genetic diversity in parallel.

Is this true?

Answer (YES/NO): NO